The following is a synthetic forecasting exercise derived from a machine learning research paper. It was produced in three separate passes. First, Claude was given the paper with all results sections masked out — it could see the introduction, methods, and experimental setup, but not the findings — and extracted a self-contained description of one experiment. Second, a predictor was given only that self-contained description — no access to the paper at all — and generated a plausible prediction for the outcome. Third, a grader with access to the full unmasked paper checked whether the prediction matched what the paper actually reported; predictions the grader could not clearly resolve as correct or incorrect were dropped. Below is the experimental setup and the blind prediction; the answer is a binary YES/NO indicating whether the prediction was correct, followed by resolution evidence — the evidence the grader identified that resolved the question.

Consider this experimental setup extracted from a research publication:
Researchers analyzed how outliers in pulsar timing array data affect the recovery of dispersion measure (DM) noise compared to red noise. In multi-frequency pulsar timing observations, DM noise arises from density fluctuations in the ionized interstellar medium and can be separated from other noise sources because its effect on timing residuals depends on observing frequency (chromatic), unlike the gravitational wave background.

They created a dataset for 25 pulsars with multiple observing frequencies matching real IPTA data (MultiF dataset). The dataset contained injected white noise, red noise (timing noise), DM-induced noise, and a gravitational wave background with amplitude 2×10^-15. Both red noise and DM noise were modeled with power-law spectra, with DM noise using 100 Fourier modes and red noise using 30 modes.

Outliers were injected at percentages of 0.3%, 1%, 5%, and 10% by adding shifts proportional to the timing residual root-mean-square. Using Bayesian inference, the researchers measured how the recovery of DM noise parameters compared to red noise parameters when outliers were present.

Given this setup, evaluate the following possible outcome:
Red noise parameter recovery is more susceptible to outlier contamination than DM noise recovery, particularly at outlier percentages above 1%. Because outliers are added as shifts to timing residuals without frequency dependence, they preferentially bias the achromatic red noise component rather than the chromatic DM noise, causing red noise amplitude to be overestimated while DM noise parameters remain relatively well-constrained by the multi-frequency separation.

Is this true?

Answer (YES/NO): NO